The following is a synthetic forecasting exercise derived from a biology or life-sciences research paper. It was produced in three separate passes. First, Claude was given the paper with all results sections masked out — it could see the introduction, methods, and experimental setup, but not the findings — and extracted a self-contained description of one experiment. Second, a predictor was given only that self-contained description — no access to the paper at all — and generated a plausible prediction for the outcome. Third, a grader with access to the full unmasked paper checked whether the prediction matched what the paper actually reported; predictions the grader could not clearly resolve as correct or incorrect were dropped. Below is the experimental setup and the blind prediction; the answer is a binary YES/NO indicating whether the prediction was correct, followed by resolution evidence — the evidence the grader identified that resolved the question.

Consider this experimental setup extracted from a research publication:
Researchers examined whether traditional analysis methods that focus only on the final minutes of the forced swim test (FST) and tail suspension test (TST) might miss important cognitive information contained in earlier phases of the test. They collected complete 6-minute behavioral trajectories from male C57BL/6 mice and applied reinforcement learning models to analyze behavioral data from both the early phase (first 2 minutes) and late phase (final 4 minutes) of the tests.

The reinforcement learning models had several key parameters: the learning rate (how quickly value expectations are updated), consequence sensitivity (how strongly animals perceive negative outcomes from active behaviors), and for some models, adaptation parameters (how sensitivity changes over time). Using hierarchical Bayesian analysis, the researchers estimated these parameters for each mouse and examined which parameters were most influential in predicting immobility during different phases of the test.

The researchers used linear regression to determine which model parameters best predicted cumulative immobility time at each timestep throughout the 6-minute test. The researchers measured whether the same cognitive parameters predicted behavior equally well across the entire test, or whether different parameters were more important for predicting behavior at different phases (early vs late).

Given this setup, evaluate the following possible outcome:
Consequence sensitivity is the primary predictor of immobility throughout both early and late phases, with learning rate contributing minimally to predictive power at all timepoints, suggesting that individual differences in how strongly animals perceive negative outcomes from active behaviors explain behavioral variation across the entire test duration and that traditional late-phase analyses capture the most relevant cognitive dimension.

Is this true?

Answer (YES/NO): NO